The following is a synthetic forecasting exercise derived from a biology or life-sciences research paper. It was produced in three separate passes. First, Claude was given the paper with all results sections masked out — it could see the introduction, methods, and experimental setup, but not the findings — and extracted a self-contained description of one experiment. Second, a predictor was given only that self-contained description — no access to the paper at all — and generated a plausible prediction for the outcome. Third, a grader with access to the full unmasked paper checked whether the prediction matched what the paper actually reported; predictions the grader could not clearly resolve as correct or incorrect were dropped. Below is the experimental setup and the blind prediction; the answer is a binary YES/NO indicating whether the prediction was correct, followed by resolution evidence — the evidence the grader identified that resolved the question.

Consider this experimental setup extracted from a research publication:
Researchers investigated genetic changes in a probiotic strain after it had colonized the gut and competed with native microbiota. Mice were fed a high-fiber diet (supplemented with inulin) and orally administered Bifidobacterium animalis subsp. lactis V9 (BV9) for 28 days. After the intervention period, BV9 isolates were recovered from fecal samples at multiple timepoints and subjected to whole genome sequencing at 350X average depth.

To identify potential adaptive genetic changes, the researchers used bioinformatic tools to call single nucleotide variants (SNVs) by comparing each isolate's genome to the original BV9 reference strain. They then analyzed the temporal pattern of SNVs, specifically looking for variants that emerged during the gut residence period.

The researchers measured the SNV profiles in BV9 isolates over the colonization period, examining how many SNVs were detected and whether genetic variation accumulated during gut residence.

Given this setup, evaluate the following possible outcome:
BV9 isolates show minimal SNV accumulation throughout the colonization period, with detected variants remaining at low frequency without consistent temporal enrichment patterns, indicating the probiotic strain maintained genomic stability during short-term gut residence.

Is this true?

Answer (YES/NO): NO